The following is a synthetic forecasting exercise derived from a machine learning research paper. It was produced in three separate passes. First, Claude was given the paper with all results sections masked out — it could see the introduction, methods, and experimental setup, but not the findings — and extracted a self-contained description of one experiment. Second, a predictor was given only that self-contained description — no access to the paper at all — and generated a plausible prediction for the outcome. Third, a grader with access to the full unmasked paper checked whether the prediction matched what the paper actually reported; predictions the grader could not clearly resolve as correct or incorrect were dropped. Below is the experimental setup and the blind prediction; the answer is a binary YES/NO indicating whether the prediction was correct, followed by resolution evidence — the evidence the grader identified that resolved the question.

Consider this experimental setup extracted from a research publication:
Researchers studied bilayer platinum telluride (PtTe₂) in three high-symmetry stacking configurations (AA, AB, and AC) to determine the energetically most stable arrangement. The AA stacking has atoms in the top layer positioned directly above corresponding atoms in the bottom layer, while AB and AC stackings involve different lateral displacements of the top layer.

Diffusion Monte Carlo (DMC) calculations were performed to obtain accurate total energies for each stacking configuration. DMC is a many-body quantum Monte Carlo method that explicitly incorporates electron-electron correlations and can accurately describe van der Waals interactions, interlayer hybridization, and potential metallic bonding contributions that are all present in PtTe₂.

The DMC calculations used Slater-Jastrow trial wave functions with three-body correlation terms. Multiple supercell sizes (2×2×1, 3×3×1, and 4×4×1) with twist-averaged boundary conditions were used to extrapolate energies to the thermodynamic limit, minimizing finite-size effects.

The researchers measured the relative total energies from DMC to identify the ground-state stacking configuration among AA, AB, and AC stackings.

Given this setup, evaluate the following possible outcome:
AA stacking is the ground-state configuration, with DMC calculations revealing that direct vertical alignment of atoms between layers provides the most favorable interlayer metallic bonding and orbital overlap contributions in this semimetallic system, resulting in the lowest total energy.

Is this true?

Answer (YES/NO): YES